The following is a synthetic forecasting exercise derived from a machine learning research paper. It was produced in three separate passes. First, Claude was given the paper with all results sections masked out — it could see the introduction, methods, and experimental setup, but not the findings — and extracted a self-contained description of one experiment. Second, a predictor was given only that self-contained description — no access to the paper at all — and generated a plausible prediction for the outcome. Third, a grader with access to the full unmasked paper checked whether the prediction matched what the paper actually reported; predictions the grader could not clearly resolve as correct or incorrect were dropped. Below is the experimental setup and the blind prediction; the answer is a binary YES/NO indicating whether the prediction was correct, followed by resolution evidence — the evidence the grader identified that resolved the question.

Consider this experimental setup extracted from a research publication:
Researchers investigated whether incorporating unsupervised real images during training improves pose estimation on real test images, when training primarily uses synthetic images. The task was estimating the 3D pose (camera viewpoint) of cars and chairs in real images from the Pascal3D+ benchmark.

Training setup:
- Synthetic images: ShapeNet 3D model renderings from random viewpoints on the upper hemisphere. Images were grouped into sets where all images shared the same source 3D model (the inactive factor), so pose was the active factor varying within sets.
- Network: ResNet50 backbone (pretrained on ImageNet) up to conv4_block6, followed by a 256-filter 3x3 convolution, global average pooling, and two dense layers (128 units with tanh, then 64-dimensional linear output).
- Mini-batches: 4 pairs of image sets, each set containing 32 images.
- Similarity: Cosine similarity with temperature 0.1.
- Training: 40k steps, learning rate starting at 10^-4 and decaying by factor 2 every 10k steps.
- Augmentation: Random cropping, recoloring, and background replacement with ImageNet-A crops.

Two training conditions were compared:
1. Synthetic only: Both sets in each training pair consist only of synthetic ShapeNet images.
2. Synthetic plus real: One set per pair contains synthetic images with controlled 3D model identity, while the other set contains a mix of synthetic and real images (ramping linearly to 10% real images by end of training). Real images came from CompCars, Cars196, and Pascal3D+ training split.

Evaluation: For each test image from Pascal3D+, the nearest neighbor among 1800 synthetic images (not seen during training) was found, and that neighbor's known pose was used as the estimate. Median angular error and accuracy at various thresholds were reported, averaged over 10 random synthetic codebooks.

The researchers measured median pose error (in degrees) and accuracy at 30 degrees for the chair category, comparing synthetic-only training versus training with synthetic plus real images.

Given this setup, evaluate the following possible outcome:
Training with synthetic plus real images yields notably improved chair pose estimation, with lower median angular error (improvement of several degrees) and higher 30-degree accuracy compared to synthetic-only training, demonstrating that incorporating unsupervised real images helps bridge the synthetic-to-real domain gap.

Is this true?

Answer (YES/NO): YES